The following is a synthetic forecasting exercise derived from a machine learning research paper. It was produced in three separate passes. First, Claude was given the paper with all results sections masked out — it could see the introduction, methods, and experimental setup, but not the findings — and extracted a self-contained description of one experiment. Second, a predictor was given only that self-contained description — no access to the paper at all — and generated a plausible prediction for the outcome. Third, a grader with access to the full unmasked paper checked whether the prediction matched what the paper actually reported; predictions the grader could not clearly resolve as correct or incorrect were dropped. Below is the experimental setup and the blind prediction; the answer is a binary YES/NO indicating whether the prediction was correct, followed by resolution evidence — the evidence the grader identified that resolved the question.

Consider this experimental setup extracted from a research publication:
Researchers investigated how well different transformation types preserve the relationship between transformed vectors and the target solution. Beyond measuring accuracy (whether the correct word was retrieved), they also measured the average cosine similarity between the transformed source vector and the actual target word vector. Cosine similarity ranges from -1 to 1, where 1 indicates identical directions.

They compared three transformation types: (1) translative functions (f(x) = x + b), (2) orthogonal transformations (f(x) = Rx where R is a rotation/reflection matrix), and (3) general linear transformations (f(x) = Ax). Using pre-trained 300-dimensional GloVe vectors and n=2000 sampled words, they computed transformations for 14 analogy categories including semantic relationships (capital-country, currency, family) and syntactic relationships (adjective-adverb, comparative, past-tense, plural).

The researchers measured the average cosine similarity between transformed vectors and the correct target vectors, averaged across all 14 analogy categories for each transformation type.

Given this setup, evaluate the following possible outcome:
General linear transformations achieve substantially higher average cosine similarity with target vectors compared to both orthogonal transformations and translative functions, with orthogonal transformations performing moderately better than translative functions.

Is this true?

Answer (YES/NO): NO